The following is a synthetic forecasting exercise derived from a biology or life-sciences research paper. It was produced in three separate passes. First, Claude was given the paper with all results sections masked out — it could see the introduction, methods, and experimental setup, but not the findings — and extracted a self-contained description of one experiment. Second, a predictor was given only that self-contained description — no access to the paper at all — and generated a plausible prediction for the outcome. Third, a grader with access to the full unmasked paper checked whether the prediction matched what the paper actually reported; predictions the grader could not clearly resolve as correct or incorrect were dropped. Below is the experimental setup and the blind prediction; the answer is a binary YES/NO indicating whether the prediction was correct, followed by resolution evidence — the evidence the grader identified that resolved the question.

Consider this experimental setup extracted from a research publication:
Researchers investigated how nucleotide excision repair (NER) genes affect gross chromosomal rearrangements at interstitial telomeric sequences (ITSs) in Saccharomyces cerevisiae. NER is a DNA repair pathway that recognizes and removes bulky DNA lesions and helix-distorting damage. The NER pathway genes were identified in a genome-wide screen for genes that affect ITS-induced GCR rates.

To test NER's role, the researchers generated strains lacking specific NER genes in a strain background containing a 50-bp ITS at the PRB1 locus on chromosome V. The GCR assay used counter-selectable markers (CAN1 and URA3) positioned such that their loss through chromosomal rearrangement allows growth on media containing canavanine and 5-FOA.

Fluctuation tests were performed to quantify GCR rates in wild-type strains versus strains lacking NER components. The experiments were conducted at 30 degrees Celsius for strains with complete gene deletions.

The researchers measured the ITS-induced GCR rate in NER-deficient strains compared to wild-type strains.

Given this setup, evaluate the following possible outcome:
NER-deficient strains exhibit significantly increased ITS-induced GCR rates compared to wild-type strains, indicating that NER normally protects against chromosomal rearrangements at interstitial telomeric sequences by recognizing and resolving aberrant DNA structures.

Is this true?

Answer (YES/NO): NO